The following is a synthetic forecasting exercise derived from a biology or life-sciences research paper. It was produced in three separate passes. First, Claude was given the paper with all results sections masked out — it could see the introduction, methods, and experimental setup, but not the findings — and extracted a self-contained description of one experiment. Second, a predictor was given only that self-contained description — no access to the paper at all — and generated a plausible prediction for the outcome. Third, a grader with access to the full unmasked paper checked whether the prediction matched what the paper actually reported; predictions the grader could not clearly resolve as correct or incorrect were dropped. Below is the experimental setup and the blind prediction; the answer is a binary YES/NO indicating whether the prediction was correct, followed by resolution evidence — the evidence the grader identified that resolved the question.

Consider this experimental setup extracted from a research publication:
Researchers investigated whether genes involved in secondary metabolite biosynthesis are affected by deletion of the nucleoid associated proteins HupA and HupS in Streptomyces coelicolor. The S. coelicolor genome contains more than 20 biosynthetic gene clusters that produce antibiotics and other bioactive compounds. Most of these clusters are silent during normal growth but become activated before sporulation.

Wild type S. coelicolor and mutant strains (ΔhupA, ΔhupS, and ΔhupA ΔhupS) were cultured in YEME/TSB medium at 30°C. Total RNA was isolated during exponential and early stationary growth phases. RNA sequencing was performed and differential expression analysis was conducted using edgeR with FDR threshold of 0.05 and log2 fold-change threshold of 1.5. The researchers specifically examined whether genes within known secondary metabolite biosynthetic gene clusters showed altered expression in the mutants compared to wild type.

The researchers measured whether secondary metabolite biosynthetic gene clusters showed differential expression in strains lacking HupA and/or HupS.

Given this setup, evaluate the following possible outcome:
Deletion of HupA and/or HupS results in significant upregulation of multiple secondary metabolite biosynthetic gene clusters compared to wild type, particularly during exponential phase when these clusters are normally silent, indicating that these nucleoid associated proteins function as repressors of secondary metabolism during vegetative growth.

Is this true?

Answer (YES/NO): NO